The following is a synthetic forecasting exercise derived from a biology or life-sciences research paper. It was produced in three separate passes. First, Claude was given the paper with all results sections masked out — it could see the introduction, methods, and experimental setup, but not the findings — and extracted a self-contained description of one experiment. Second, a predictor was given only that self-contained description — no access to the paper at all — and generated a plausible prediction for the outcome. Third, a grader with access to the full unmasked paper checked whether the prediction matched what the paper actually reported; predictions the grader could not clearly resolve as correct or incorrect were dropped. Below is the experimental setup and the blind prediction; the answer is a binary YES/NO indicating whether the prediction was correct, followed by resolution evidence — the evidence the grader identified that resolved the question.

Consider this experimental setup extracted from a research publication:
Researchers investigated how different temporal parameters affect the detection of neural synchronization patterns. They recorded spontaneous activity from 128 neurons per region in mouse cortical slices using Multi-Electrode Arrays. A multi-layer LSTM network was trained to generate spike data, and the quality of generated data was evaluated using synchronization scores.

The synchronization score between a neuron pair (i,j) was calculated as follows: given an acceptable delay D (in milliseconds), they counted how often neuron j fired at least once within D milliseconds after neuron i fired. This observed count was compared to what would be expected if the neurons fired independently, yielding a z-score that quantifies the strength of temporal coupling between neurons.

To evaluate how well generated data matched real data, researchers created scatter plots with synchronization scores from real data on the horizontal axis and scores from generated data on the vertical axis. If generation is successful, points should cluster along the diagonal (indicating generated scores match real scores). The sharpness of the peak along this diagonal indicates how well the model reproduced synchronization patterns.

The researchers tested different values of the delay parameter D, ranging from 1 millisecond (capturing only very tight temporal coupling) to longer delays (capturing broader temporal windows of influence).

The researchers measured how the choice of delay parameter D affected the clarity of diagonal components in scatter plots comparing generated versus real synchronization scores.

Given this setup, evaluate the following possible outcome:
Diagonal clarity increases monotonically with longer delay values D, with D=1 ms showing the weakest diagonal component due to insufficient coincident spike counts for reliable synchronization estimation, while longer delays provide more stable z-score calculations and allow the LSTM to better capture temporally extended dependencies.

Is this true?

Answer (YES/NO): NO